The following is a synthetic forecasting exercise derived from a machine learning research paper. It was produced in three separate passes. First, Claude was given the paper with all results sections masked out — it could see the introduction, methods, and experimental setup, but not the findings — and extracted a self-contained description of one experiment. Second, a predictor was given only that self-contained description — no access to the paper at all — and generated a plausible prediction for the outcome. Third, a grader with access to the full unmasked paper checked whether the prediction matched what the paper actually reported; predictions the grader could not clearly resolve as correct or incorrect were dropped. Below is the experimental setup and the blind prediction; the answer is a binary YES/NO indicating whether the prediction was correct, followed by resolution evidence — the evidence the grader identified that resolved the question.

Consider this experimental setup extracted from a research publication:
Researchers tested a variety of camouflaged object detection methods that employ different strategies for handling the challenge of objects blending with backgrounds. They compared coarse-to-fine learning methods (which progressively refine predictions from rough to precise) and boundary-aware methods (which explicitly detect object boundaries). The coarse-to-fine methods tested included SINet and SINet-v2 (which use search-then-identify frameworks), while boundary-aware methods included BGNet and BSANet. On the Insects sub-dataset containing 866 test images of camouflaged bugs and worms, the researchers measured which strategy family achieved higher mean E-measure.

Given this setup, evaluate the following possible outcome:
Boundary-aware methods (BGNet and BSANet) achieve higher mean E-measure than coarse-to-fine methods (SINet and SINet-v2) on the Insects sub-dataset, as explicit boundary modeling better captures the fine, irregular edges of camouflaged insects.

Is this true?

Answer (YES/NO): YES